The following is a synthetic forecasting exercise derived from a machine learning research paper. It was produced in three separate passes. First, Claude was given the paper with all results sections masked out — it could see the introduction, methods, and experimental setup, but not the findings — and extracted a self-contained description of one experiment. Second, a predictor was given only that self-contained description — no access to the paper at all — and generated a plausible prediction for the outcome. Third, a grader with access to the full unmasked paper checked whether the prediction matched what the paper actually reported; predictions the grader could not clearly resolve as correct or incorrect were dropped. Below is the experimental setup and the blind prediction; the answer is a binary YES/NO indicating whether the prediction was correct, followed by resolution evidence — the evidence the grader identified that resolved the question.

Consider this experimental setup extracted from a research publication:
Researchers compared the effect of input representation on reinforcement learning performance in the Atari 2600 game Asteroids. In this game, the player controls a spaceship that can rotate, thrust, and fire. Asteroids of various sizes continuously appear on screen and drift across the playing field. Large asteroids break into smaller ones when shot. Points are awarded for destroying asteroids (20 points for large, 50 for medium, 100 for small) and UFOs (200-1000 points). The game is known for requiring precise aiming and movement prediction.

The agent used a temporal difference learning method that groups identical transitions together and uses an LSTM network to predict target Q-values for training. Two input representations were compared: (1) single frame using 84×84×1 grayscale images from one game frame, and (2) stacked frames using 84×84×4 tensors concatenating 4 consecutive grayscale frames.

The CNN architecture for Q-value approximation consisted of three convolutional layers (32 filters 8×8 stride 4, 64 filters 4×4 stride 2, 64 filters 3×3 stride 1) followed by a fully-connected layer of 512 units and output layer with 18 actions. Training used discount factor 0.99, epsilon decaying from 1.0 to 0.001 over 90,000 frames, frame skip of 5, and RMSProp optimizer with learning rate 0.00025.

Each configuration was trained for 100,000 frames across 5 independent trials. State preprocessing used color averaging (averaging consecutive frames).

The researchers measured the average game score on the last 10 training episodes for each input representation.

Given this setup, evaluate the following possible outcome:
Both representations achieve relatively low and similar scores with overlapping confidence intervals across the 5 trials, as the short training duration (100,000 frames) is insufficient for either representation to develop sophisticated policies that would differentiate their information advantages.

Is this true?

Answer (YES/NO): NO